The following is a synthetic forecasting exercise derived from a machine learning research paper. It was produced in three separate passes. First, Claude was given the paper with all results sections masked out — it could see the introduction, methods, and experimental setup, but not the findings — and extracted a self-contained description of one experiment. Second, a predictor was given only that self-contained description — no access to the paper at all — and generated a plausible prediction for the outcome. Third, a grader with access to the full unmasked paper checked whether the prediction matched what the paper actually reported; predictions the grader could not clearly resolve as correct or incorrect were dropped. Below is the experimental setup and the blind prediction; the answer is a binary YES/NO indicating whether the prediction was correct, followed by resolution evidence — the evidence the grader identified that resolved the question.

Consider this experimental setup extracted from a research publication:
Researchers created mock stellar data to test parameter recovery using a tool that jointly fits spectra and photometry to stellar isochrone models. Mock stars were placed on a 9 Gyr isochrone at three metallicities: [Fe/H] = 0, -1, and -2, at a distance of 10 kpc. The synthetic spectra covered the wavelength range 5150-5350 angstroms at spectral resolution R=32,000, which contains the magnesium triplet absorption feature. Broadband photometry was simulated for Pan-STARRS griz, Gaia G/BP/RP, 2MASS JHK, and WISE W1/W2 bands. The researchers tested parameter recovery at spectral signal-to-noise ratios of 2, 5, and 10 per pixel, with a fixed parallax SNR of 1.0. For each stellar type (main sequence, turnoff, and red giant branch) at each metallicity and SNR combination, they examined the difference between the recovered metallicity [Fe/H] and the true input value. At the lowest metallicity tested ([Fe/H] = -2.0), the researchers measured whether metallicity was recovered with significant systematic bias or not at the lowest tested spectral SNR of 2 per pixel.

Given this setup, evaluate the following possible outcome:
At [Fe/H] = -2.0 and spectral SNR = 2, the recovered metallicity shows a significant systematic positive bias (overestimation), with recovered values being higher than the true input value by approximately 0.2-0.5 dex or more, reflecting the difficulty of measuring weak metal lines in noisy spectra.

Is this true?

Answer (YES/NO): NO